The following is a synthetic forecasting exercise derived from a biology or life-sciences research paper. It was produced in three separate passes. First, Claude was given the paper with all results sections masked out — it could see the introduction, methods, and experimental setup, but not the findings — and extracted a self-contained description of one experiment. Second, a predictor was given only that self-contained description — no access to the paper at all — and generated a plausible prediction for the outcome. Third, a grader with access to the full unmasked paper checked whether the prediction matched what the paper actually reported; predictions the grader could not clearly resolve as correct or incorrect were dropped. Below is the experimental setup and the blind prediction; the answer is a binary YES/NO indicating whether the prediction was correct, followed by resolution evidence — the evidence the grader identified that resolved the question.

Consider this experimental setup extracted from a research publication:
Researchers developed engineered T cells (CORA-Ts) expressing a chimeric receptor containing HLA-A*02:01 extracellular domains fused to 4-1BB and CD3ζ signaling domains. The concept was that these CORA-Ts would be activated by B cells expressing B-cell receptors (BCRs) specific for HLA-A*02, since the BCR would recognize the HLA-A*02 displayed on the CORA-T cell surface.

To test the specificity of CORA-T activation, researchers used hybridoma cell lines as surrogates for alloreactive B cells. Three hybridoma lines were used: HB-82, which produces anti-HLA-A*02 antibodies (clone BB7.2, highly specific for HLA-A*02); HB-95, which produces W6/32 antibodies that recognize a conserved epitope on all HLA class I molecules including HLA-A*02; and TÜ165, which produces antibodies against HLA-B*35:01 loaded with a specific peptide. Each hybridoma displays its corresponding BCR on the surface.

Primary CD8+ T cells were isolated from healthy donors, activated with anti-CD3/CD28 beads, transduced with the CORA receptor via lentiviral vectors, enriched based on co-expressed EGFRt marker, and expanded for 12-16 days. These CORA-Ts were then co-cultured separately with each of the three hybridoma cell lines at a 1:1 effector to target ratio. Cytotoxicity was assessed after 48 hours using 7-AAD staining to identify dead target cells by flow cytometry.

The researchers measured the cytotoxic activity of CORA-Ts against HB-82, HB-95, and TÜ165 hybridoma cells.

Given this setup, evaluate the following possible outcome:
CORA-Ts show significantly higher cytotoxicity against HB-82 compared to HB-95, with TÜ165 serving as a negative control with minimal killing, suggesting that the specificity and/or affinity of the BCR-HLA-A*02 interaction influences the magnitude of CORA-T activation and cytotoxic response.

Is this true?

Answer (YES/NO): YES